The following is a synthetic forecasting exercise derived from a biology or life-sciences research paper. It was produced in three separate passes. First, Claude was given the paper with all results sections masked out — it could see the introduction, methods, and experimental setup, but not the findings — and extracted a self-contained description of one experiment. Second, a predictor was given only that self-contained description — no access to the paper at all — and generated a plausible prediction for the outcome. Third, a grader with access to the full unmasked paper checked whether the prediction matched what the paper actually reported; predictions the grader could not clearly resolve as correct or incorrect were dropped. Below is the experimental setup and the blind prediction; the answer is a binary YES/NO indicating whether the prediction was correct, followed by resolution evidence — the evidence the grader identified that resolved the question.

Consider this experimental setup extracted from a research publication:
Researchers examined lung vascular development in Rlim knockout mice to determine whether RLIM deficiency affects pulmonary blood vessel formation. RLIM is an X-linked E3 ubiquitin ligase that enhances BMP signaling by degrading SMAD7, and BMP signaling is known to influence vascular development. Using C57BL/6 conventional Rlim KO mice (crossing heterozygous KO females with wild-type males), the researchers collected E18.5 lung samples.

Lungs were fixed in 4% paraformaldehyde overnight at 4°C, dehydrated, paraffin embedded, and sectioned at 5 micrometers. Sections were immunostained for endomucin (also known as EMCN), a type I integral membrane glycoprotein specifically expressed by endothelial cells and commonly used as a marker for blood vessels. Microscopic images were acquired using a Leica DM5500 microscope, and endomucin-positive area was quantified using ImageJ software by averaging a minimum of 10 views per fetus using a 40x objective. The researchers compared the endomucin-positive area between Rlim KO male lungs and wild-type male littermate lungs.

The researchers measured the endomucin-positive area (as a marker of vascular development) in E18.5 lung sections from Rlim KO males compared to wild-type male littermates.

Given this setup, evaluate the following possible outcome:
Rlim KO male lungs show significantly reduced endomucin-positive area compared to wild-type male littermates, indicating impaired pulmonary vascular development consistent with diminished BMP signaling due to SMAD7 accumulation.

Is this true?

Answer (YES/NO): NO